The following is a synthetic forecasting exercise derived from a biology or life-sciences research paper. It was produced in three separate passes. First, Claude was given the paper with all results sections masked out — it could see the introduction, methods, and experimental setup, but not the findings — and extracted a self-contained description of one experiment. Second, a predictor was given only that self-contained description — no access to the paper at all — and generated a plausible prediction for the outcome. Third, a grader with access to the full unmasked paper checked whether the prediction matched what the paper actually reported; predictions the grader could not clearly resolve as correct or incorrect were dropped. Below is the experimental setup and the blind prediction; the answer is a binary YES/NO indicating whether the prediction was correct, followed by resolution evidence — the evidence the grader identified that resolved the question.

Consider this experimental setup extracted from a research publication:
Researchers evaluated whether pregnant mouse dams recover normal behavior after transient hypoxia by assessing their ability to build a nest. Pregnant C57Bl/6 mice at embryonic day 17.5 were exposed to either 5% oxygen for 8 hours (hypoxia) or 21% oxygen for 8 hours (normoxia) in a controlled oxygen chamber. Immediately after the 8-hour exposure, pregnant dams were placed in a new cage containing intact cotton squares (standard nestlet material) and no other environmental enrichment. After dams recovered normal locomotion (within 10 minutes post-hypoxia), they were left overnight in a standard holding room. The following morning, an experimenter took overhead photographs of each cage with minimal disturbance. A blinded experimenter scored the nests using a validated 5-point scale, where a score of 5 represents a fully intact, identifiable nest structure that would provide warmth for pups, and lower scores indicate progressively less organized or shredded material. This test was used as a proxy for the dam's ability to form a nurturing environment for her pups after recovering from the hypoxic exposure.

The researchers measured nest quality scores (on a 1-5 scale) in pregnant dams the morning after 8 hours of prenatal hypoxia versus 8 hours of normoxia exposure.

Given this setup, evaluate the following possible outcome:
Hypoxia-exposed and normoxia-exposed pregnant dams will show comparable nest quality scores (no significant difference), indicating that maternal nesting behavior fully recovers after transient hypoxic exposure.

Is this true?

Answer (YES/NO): YES